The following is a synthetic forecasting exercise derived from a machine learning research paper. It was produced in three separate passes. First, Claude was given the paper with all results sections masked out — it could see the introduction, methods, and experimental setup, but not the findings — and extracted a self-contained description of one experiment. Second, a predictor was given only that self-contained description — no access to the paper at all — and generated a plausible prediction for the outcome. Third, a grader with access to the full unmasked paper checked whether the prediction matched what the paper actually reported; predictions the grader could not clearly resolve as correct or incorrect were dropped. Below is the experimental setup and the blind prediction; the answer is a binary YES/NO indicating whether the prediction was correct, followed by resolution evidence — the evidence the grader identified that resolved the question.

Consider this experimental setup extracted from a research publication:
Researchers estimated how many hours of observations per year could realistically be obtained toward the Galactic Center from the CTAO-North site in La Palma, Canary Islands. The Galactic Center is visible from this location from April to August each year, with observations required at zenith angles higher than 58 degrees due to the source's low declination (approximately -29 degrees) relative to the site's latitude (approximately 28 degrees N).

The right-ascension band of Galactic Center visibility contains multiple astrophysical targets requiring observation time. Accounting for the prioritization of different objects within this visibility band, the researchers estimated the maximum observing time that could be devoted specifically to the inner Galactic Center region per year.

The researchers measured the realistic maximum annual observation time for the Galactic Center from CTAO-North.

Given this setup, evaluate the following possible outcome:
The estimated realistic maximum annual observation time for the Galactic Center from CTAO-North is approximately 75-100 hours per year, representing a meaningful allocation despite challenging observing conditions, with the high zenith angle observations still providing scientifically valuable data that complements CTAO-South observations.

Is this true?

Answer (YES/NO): YES